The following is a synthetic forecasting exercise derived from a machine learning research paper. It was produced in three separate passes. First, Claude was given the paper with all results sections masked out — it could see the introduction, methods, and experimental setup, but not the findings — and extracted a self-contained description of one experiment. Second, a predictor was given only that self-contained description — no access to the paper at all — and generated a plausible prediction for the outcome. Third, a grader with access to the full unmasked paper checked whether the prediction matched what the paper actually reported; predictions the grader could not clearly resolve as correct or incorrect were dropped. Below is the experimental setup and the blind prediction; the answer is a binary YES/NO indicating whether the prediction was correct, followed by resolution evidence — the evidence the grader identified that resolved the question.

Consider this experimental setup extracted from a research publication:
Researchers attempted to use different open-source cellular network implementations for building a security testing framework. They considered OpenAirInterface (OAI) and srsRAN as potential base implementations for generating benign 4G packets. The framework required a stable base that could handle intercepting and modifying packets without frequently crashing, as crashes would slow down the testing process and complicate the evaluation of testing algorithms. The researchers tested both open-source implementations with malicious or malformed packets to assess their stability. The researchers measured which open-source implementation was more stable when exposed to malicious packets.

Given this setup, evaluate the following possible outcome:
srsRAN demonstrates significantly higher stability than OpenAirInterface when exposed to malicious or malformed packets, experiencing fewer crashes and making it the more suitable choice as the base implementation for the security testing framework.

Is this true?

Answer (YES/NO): YES